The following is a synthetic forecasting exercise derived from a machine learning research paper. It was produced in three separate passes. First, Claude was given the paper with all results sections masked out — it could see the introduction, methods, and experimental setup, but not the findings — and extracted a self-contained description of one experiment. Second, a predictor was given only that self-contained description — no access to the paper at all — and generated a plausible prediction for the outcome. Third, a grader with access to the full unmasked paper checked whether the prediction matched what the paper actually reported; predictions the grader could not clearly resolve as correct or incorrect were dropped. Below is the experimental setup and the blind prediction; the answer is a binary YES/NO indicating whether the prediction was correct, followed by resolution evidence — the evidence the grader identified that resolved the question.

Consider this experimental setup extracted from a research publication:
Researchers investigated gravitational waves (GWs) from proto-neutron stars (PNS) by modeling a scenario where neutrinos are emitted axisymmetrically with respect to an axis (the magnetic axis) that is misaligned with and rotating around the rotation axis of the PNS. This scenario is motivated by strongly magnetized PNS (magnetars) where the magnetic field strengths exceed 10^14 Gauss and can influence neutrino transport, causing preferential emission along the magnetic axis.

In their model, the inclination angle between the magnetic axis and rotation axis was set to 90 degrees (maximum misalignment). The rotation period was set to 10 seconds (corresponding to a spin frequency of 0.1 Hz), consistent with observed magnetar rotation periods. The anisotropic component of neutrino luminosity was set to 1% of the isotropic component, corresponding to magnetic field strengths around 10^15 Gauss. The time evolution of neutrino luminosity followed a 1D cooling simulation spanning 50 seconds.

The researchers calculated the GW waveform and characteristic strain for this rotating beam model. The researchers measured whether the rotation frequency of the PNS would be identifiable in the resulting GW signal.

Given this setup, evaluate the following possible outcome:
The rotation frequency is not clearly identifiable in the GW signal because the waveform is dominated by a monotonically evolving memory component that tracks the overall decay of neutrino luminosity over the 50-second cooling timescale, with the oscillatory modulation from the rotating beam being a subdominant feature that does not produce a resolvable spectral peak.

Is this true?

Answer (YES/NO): NO